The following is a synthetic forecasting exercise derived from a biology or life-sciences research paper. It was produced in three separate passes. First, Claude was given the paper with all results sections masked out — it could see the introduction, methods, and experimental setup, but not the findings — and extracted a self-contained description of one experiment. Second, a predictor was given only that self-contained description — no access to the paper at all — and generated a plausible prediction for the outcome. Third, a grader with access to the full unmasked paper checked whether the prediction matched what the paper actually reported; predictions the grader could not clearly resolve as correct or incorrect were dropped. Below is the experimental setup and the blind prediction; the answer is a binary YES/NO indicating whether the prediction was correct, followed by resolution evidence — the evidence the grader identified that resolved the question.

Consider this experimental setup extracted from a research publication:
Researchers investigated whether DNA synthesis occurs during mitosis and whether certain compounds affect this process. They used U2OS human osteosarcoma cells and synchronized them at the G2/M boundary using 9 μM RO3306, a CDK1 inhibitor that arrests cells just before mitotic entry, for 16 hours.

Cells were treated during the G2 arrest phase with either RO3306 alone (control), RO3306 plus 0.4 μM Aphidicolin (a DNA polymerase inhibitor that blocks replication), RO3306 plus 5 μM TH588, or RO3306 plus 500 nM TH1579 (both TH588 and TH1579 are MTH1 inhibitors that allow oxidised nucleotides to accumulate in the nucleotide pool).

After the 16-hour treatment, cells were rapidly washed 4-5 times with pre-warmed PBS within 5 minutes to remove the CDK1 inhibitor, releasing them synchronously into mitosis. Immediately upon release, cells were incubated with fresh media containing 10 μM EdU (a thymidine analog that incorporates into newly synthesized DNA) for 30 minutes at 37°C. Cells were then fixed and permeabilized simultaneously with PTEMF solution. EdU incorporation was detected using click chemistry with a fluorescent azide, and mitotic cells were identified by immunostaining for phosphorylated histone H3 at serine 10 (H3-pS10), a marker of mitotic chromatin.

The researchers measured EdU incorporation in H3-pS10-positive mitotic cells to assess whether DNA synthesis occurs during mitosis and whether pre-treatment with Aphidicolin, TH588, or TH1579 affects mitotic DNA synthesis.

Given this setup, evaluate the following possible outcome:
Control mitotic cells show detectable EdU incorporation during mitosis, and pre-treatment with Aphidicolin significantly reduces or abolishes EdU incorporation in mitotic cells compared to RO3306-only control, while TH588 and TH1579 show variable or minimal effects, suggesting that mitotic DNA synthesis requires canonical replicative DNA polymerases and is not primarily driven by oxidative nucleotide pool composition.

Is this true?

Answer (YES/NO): NO